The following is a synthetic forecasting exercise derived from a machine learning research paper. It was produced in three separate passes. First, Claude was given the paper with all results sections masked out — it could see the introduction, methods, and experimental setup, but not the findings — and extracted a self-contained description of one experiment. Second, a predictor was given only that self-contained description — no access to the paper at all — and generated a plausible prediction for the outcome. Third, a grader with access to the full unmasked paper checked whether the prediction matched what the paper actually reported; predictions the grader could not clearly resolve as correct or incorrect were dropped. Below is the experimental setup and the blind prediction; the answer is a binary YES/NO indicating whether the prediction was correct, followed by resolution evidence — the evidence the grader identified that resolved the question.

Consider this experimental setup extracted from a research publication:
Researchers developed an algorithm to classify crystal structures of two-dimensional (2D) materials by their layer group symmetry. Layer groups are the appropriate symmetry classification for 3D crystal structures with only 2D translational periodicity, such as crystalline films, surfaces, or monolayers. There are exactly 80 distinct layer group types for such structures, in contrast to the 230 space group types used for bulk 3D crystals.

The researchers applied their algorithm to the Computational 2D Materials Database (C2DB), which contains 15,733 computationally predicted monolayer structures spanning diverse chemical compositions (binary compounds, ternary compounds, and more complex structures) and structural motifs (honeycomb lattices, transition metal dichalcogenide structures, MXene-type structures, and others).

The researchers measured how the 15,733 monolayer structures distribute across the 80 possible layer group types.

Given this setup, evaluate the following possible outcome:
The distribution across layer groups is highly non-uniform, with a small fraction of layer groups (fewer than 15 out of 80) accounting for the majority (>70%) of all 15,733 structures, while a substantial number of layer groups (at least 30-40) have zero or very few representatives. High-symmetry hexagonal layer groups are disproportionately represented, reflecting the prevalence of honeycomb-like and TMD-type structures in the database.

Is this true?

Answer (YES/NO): NO